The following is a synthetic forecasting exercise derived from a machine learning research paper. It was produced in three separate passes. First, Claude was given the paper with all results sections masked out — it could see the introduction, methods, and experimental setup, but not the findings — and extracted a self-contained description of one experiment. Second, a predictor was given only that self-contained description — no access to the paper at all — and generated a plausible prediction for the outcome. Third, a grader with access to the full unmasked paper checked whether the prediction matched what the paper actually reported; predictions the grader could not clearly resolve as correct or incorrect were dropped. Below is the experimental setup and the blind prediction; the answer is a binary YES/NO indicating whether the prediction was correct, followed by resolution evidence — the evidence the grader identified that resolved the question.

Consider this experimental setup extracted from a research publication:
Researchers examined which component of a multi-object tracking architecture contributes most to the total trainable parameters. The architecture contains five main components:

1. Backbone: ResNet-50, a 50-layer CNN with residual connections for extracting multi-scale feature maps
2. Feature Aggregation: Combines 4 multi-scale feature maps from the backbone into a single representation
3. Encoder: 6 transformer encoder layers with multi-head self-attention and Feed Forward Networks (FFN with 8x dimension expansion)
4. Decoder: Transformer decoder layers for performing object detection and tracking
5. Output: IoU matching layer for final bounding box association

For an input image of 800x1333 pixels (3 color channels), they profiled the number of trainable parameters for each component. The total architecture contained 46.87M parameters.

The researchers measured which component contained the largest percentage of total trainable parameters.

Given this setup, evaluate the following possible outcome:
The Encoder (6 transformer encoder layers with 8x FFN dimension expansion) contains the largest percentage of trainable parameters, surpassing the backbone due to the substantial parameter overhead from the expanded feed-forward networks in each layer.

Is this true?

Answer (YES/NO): NO